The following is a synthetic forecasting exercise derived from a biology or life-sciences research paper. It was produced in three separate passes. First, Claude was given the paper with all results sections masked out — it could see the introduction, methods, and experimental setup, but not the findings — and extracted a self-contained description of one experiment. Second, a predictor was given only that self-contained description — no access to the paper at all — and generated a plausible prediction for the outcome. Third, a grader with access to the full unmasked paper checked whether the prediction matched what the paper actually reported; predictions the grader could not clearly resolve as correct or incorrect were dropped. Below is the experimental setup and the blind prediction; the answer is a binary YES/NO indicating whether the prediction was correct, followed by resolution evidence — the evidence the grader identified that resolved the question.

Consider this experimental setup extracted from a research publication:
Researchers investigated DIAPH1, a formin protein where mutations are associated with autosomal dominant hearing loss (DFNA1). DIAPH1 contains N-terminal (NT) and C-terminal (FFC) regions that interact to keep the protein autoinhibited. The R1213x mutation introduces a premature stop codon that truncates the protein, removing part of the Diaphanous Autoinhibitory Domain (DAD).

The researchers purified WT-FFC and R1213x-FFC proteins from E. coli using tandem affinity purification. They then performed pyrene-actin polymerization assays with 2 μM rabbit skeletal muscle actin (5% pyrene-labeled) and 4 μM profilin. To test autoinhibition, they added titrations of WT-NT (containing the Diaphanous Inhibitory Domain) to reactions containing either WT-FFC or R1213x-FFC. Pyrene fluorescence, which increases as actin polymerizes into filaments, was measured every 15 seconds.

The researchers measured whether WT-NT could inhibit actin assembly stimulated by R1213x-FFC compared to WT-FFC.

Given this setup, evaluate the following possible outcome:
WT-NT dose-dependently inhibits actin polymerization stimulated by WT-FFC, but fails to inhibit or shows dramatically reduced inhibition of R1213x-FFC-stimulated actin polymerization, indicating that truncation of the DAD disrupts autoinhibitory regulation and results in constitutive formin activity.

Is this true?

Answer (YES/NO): YES